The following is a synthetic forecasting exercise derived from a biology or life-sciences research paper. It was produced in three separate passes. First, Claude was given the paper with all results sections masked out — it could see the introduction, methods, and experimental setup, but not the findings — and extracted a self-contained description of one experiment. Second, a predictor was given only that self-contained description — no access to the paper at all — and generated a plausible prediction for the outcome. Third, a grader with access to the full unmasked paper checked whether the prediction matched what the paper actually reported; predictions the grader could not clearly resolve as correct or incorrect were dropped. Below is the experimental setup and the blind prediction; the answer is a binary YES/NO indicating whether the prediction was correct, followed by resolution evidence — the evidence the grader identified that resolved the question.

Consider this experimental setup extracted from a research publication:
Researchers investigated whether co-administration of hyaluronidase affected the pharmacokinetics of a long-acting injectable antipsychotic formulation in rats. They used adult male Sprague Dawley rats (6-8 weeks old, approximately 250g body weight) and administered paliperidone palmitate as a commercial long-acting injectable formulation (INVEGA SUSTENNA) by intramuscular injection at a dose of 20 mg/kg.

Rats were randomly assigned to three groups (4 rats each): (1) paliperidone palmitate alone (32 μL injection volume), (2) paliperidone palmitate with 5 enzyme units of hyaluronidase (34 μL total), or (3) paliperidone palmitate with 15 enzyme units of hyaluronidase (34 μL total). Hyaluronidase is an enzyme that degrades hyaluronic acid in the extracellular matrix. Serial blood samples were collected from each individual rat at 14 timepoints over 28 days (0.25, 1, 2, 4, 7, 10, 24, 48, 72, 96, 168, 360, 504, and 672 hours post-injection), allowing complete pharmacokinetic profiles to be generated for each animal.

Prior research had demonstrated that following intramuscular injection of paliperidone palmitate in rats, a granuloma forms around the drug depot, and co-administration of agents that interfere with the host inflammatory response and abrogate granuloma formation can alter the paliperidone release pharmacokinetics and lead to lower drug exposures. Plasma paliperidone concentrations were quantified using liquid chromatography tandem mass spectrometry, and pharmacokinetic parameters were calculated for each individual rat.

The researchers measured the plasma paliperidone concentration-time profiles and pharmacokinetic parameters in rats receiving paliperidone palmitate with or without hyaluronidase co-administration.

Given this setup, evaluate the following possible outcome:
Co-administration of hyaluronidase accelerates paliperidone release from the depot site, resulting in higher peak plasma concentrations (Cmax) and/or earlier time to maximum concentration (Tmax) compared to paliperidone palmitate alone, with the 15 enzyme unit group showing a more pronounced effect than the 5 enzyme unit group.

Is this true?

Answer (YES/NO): NO